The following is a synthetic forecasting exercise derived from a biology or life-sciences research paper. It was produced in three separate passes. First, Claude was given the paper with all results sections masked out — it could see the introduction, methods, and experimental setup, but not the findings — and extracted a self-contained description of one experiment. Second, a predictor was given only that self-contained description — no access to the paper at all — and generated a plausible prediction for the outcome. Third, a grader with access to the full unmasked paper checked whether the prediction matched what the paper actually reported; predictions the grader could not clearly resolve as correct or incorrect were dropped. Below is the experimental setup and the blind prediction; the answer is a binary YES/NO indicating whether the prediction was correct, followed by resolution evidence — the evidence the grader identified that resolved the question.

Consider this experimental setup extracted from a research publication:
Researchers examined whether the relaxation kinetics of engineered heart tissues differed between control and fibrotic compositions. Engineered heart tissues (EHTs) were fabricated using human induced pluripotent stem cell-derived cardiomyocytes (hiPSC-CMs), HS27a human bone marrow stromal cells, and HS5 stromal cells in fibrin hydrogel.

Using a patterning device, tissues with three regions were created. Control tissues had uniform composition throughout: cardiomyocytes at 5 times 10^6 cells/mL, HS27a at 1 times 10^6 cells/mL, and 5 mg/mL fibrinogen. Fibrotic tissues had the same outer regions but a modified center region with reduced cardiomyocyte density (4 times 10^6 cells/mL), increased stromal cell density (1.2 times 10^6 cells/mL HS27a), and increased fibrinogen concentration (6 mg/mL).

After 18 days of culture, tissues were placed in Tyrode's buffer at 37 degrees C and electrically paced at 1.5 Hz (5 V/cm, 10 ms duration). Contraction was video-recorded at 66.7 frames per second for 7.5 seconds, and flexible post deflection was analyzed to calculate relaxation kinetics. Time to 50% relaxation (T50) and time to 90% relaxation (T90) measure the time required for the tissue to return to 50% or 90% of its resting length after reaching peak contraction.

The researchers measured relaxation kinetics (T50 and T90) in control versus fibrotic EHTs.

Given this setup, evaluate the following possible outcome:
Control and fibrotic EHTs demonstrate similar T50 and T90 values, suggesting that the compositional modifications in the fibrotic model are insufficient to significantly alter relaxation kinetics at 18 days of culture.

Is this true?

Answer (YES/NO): NO